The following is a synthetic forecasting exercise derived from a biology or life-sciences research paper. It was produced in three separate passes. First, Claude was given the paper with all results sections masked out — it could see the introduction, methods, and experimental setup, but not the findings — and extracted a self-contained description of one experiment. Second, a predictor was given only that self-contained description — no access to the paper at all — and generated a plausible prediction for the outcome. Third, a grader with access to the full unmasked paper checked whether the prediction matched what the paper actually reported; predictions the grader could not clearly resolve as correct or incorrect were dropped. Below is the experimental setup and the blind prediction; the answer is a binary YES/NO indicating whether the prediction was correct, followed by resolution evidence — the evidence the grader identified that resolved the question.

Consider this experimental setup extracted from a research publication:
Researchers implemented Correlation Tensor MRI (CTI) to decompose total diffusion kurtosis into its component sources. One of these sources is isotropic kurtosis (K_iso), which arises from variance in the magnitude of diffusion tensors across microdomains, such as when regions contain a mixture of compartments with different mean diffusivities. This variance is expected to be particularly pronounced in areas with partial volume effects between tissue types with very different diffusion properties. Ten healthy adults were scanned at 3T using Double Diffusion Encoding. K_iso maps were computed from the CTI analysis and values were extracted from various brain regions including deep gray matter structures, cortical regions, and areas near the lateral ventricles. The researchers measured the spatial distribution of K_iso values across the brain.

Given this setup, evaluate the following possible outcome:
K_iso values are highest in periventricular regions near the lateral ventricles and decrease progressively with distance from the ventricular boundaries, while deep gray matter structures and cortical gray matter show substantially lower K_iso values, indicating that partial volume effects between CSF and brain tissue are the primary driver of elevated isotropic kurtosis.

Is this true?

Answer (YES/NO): YES